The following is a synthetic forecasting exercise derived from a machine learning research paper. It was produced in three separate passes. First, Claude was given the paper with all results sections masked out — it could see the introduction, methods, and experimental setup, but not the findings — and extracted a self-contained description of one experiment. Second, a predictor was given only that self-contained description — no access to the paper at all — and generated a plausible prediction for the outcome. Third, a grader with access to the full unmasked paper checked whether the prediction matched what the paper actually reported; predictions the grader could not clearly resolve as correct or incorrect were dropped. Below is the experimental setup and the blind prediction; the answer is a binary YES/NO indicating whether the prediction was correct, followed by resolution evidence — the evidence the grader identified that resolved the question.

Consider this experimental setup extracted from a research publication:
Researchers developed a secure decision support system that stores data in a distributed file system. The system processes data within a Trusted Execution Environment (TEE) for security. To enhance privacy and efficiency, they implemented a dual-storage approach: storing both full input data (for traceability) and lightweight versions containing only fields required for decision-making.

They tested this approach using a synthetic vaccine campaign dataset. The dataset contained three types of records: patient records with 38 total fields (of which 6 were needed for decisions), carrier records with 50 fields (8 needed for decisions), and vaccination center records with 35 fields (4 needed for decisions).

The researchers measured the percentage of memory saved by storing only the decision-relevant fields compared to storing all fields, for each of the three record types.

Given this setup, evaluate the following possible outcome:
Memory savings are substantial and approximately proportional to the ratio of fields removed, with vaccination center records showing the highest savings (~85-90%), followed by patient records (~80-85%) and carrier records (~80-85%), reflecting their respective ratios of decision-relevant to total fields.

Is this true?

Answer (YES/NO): NO